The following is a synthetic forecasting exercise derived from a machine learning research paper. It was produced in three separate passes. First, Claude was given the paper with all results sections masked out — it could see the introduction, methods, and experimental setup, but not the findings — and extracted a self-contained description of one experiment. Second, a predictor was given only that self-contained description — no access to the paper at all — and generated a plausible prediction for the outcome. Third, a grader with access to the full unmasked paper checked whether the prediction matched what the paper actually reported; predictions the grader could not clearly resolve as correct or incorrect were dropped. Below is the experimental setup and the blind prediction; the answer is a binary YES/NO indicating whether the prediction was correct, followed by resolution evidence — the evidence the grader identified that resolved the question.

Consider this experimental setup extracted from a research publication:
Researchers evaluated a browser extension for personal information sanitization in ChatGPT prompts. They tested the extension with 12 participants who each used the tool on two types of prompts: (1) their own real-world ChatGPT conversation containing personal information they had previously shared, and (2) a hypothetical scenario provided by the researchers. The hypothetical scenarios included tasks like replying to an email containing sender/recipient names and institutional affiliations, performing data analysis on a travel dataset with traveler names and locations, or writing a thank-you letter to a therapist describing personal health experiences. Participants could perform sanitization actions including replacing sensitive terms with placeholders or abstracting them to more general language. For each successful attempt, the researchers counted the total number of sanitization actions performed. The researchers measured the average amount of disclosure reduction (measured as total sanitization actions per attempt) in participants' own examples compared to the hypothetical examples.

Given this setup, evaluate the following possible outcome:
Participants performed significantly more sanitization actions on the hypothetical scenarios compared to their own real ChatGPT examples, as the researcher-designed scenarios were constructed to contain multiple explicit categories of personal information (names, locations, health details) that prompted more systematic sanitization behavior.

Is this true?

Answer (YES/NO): NO